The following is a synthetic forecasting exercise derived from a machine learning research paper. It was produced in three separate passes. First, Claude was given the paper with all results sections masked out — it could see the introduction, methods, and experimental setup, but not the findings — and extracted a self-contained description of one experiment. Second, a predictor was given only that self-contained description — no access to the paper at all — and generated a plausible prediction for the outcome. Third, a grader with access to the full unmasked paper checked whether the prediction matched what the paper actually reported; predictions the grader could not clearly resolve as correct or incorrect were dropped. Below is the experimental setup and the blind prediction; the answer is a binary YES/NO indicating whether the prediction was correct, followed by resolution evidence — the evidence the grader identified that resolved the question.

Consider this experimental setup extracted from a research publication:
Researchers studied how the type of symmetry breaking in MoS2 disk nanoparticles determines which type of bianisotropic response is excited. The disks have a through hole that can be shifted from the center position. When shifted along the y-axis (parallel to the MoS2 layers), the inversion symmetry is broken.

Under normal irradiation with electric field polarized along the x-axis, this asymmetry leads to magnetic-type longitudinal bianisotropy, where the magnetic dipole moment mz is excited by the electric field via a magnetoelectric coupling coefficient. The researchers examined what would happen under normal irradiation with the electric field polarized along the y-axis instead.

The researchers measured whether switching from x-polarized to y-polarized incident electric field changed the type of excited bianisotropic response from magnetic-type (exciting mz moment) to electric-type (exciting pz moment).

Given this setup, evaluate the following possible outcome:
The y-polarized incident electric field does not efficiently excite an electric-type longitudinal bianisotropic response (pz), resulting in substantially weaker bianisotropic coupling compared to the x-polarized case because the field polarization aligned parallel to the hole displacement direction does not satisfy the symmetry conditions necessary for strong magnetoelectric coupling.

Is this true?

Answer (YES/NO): NO